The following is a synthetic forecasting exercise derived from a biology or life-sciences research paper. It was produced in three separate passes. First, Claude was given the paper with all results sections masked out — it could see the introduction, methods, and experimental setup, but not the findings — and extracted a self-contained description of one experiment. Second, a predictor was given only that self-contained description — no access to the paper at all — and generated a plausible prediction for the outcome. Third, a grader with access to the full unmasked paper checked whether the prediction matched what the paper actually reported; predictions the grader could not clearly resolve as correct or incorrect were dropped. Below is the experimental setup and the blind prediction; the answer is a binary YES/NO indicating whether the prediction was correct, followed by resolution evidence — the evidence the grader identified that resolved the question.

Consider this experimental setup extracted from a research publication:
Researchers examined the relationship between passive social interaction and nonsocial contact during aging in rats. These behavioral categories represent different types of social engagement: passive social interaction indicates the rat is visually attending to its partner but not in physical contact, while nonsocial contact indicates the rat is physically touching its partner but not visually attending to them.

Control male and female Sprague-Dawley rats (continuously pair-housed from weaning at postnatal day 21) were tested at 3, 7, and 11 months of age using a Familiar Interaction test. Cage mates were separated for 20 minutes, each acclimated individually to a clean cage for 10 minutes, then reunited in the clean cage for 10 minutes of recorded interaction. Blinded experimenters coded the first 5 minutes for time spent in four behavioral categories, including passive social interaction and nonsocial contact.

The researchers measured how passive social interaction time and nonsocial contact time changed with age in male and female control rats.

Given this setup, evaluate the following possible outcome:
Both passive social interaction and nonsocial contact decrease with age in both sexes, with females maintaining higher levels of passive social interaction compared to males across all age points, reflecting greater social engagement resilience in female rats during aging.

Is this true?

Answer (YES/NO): NO